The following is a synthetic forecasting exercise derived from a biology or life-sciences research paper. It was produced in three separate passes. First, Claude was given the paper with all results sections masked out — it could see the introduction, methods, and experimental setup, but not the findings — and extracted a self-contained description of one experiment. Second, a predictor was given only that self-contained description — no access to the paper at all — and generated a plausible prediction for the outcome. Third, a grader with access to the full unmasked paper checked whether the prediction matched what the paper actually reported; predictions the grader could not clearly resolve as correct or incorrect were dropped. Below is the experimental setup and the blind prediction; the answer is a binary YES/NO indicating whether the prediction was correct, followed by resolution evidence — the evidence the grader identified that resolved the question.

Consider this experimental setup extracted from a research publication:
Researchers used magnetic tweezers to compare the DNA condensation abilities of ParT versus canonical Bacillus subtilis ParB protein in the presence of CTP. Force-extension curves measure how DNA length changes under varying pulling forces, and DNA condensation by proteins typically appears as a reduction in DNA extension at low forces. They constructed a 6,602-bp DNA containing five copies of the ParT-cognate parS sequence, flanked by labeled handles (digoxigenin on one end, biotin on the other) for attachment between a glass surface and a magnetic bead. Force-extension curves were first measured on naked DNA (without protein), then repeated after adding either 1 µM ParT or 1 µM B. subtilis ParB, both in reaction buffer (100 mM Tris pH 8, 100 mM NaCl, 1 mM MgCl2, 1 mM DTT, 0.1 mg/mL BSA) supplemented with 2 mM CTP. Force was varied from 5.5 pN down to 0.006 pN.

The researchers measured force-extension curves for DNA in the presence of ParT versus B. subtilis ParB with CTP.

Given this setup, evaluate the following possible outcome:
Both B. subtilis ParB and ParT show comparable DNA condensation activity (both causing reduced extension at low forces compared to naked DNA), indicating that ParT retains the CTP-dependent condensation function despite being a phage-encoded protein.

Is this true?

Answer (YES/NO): NO